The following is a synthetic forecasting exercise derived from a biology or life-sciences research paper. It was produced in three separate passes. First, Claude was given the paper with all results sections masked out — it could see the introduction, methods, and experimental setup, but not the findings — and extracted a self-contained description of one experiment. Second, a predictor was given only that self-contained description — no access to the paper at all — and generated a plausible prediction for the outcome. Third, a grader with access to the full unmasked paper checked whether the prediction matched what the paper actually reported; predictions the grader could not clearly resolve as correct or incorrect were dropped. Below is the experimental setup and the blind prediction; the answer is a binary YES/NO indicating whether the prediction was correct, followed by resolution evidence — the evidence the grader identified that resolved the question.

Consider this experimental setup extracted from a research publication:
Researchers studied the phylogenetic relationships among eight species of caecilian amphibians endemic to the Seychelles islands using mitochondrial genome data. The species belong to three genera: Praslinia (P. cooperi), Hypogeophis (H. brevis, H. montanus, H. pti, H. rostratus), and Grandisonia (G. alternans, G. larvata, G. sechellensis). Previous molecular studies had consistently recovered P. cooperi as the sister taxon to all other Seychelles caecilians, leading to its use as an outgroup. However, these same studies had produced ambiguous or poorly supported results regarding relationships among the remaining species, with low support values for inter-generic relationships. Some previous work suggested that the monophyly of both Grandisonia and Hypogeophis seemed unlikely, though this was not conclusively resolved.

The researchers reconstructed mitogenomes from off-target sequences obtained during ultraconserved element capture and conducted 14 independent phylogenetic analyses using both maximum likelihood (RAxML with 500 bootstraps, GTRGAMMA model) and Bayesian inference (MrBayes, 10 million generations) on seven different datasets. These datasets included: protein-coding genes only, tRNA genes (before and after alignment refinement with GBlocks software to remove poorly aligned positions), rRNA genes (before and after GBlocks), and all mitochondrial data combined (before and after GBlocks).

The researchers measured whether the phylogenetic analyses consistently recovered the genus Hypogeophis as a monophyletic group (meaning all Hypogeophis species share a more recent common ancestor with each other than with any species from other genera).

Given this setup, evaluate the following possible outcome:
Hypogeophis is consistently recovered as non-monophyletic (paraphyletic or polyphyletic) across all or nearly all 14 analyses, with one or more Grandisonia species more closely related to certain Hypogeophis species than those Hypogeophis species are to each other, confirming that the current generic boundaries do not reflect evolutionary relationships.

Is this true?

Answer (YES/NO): YES